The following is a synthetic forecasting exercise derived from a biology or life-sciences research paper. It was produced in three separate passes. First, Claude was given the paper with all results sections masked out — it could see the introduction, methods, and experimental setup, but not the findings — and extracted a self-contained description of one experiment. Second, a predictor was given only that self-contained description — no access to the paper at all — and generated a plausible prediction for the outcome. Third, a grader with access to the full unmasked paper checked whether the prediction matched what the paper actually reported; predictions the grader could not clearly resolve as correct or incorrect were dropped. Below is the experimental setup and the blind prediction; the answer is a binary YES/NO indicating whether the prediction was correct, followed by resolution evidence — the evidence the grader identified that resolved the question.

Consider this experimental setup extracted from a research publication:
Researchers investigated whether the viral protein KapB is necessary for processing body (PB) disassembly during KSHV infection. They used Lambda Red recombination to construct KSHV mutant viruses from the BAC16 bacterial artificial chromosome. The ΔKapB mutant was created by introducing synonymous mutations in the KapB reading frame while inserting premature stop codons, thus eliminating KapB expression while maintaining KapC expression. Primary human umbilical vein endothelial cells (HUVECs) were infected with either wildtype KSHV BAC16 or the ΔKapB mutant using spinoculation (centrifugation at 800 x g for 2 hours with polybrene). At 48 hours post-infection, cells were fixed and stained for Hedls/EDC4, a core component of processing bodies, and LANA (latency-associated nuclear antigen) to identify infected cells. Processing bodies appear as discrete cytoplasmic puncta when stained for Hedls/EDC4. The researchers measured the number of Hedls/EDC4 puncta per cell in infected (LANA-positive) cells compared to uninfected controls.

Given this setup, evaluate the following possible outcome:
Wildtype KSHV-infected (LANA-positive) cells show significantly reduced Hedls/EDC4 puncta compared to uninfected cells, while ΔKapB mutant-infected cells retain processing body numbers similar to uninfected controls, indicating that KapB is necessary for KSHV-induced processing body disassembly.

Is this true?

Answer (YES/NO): YES